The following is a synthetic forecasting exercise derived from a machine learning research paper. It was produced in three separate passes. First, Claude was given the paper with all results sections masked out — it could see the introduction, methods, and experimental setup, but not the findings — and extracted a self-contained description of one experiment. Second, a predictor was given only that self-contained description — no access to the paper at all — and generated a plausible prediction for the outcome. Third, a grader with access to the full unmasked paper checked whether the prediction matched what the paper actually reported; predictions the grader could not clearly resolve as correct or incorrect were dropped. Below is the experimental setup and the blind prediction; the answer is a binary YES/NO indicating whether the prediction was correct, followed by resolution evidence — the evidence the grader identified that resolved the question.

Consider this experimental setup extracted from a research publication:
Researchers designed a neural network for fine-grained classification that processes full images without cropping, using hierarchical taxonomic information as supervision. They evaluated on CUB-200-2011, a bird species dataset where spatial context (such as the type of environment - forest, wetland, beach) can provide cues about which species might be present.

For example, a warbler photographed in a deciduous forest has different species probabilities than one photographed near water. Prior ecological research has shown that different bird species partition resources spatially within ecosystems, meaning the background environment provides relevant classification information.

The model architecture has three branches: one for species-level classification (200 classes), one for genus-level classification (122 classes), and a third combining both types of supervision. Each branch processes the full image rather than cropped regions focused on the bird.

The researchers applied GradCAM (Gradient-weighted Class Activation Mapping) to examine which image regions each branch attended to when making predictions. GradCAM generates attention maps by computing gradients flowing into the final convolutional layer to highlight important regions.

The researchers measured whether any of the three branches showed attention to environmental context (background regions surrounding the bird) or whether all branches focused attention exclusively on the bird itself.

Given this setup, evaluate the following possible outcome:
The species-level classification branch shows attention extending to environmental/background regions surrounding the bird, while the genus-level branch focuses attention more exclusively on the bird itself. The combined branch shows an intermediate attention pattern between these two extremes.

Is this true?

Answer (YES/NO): NO